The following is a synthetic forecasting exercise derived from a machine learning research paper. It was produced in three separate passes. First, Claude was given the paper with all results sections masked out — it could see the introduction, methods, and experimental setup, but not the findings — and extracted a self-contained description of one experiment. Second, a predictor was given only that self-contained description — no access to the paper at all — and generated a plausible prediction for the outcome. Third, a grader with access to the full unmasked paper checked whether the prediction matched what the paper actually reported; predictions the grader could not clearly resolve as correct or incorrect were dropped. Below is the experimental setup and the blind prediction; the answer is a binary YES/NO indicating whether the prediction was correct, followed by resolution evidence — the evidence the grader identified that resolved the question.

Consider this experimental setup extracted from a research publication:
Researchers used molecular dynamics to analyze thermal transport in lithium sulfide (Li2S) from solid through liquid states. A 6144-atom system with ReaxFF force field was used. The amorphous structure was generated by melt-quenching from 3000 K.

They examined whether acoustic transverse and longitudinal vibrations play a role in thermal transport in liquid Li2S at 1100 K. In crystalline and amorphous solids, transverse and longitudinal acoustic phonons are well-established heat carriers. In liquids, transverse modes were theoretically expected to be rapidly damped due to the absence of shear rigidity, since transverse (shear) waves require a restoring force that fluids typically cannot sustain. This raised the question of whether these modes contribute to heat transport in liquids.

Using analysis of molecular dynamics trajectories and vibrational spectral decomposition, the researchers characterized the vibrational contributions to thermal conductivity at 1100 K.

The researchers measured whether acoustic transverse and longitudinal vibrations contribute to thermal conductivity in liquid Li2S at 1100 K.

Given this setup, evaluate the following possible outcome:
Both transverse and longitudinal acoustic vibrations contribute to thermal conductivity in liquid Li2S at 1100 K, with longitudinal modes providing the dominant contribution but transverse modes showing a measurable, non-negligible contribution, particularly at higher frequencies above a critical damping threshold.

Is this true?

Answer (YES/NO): NO